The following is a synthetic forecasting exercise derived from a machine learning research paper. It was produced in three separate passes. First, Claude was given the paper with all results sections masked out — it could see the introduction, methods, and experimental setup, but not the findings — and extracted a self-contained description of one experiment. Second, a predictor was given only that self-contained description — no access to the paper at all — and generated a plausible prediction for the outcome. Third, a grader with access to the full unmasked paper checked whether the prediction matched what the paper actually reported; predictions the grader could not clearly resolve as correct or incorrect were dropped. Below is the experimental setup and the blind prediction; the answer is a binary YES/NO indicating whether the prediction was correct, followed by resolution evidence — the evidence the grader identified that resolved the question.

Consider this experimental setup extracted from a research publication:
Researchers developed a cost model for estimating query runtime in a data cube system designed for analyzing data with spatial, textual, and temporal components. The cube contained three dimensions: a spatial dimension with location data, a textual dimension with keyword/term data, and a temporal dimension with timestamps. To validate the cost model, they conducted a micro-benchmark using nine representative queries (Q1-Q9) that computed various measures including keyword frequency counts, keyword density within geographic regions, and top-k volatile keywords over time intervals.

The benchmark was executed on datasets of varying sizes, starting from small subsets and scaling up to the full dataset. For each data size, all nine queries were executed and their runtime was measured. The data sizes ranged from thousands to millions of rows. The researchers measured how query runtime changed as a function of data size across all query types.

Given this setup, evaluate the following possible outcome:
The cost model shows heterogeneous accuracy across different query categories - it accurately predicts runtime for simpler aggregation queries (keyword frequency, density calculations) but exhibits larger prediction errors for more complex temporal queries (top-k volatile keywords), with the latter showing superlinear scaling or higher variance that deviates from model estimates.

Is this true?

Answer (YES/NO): NO